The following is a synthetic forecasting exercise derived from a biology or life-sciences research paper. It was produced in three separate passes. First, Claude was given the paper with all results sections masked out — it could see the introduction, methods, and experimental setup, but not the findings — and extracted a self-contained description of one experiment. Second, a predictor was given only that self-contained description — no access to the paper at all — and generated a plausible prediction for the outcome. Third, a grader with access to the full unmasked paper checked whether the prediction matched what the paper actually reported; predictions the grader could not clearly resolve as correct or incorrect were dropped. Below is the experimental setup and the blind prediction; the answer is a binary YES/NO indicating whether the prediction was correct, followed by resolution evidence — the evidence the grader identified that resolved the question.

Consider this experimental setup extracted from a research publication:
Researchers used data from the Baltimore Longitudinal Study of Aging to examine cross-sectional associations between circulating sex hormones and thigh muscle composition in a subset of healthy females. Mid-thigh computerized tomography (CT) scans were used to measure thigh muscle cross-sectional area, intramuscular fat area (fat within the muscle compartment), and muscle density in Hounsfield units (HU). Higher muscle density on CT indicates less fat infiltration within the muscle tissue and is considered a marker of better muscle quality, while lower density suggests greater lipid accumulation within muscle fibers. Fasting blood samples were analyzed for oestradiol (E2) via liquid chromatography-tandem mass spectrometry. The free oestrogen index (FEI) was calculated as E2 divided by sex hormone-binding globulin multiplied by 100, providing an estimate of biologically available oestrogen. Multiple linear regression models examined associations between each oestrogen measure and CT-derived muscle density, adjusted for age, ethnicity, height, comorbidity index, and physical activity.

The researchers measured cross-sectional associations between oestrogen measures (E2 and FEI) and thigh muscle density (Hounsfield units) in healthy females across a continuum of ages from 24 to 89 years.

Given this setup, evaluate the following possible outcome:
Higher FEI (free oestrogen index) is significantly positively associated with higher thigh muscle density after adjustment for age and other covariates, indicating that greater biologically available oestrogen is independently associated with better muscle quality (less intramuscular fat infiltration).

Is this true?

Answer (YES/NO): NO